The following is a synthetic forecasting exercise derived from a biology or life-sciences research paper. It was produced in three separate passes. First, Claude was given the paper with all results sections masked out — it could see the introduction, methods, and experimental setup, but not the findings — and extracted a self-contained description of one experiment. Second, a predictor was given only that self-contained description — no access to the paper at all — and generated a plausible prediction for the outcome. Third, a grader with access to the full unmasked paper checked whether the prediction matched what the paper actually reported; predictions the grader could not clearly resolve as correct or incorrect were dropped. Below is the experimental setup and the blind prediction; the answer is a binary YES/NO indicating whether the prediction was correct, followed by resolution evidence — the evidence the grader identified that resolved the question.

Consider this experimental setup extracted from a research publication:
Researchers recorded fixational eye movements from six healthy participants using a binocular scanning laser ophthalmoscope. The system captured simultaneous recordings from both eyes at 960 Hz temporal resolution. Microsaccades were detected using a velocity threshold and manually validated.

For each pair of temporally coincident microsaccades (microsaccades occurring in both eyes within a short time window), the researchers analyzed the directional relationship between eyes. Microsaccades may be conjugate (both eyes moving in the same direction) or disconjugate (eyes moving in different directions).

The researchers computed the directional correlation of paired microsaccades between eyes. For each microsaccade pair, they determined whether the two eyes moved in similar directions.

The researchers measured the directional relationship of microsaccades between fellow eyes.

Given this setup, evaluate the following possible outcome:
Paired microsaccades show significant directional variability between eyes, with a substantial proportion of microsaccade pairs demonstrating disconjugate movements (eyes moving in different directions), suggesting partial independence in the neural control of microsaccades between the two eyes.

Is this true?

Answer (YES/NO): NO